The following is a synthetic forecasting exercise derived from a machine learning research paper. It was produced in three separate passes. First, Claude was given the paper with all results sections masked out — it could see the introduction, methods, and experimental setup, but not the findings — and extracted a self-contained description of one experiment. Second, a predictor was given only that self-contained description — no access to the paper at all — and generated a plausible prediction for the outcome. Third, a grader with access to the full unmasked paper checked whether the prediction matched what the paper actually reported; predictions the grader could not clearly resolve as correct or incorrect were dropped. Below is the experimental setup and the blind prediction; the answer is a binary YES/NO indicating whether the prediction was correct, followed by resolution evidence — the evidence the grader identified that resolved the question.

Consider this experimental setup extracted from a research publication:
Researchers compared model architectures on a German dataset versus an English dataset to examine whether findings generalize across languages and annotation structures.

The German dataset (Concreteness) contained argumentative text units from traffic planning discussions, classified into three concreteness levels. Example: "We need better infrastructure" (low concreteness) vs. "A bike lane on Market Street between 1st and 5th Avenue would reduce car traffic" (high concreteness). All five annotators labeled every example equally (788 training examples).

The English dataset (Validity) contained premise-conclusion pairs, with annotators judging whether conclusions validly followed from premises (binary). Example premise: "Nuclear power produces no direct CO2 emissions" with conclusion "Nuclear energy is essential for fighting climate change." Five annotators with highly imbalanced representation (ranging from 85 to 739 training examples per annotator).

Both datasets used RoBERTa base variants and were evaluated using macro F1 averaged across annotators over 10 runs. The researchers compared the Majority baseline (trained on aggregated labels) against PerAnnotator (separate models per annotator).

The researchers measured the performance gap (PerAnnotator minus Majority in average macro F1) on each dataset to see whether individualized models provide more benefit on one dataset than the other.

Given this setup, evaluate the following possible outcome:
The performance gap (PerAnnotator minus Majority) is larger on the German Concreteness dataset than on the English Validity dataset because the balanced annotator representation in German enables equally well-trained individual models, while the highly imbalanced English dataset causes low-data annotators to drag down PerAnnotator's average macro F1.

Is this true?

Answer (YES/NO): YES